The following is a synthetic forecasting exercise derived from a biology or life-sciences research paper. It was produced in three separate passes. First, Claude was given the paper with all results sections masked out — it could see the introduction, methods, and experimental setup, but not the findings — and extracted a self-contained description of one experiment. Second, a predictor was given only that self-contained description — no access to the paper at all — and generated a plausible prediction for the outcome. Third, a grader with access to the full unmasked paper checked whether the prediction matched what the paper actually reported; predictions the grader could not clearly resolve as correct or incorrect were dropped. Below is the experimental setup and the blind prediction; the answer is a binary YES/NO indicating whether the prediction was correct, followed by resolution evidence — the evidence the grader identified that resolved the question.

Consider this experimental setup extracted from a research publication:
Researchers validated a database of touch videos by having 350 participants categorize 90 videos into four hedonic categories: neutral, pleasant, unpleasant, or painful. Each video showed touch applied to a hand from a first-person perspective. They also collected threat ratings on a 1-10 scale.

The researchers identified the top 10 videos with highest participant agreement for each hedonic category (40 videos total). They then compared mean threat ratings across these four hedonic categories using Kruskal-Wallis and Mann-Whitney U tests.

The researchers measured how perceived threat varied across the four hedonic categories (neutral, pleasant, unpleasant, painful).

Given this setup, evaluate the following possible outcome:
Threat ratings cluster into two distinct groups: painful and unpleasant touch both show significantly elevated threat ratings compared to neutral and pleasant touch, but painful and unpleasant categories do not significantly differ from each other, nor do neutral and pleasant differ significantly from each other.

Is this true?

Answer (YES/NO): NO